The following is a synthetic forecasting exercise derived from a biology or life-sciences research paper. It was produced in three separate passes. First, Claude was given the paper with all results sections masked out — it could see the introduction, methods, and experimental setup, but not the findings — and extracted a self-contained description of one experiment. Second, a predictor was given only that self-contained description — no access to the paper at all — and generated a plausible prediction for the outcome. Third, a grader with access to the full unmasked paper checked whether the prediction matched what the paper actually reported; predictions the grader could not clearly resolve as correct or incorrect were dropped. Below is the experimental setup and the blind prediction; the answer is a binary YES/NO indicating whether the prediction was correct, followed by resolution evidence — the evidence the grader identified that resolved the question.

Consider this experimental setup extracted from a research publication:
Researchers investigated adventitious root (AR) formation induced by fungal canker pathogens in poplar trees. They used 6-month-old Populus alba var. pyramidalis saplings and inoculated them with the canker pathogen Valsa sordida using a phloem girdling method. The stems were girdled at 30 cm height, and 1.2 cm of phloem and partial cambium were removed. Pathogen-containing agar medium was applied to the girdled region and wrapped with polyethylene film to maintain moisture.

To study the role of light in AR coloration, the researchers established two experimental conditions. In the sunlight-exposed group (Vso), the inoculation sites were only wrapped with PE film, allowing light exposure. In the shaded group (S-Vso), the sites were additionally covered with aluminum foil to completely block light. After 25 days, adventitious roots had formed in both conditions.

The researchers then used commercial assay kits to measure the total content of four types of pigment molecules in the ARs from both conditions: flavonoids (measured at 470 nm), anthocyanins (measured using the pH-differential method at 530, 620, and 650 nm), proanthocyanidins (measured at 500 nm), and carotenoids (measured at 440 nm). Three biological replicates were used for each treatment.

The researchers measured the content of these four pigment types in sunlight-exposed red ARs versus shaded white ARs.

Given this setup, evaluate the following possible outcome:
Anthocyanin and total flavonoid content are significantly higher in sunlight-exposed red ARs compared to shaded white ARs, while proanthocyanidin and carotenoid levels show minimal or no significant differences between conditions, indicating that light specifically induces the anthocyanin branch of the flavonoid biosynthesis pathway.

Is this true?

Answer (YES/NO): NO